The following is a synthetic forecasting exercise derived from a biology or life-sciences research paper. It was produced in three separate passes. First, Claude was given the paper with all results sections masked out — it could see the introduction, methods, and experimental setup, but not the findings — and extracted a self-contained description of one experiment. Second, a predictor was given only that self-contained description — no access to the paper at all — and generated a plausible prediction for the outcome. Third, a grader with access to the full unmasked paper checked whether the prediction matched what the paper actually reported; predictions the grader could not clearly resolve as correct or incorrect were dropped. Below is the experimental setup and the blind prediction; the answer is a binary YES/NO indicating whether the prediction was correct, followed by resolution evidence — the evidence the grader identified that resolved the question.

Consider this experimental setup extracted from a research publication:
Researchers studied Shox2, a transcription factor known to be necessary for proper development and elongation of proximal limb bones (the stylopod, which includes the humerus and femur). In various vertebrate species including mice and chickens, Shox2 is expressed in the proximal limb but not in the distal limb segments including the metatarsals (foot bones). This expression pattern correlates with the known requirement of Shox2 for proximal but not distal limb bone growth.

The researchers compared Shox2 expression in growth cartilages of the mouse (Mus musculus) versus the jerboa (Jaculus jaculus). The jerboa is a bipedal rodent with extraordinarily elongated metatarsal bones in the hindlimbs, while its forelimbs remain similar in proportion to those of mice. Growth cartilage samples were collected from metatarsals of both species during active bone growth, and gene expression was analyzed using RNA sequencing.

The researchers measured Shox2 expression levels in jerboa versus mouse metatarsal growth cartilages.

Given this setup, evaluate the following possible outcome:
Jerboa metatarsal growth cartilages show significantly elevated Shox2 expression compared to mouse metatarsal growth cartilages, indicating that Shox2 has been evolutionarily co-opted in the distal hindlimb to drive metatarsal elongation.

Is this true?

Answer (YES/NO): YES